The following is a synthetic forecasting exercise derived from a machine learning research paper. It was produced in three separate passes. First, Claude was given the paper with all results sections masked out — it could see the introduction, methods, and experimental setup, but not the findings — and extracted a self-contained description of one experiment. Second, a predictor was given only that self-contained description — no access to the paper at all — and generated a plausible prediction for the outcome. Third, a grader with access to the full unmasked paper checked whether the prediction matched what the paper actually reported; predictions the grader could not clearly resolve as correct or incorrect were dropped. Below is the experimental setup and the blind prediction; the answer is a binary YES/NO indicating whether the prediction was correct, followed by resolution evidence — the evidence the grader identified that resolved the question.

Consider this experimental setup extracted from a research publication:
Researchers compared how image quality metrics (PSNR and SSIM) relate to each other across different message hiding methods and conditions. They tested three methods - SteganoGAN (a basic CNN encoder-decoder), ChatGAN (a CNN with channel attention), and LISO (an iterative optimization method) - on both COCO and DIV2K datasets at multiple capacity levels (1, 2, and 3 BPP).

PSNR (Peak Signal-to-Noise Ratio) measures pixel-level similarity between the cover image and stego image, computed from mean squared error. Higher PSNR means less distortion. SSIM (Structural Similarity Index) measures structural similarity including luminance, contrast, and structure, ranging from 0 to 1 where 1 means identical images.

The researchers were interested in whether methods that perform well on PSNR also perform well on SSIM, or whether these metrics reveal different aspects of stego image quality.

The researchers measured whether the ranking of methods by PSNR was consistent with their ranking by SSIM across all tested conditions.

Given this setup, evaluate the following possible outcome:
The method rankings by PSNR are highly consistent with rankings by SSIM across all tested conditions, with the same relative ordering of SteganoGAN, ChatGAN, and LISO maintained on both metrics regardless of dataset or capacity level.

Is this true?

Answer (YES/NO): NO